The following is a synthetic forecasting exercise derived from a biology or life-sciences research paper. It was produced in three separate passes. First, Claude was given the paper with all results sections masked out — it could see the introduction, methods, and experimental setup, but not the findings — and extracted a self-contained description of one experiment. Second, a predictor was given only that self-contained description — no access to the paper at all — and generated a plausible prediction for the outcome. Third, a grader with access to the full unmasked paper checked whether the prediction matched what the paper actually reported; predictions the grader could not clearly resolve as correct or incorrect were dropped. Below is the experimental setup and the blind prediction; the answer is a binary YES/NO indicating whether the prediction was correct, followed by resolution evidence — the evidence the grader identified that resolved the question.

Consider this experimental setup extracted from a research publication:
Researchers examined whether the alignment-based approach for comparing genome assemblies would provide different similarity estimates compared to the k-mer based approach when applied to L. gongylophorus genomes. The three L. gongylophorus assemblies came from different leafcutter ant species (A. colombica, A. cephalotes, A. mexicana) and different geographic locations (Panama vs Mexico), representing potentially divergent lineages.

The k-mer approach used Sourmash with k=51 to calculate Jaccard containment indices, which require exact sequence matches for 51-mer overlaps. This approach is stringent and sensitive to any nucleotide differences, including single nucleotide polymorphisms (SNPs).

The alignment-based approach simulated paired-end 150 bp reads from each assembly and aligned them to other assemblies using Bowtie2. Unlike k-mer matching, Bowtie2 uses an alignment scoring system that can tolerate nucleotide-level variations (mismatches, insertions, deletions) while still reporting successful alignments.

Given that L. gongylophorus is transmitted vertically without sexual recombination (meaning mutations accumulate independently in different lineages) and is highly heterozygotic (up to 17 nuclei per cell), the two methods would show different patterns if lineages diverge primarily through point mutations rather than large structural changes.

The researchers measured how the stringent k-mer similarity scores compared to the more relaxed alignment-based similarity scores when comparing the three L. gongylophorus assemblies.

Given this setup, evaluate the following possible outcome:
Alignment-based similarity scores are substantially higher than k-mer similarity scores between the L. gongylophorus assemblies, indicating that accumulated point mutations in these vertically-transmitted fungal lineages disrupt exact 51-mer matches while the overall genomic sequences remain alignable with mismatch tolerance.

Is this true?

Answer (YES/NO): YES